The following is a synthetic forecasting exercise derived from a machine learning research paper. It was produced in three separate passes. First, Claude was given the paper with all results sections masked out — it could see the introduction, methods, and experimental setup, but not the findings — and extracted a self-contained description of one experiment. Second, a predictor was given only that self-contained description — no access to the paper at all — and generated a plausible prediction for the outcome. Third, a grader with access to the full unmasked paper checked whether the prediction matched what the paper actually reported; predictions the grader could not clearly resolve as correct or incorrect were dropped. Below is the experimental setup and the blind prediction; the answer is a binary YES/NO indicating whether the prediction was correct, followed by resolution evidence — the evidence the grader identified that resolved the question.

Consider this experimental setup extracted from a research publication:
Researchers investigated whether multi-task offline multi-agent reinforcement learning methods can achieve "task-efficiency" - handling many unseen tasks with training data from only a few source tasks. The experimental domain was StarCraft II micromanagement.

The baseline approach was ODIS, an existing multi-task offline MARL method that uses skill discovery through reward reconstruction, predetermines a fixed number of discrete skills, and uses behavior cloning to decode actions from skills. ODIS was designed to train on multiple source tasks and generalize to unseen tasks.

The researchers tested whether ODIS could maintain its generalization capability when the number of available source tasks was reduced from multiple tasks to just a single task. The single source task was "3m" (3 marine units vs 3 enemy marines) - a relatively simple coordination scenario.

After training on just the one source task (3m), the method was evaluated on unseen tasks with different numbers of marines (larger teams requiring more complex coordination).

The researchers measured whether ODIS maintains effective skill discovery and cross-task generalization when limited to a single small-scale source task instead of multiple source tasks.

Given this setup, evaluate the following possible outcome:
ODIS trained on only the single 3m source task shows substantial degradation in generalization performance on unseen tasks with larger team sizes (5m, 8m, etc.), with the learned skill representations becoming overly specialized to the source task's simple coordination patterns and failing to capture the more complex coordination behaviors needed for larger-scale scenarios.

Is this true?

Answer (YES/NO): YES